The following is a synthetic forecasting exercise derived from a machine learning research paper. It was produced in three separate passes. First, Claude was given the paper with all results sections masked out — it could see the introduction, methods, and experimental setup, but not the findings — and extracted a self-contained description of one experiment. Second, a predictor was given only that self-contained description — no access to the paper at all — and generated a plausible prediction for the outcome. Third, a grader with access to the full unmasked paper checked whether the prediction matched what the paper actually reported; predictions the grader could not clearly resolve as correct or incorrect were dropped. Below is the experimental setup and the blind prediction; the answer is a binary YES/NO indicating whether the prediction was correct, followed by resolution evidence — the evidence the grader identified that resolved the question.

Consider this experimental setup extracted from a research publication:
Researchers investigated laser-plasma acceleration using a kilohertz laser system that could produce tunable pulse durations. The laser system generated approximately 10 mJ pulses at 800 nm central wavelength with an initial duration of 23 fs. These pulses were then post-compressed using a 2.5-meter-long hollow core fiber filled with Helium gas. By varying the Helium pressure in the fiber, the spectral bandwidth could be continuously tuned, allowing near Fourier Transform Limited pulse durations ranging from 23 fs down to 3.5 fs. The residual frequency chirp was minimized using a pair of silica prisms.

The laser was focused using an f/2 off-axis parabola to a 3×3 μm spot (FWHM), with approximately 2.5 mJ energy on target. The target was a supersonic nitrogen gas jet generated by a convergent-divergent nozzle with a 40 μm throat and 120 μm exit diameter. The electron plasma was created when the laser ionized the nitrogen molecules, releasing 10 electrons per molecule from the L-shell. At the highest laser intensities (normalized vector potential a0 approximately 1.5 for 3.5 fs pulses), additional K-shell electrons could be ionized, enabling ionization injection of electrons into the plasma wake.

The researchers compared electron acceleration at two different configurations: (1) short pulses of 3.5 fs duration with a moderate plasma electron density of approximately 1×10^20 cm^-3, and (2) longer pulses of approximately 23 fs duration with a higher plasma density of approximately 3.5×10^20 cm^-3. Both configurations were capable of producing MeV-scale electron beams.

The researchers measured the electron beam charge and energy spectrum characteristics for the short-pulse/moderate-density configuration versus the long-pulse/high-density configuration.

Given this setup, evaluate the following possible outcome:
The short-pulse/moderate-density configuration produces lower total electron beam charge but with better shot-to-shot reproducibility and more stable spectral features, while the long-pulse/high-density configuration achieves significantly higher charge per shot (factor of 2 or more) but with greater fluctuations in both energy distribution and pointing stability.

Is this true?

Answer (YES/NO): NO